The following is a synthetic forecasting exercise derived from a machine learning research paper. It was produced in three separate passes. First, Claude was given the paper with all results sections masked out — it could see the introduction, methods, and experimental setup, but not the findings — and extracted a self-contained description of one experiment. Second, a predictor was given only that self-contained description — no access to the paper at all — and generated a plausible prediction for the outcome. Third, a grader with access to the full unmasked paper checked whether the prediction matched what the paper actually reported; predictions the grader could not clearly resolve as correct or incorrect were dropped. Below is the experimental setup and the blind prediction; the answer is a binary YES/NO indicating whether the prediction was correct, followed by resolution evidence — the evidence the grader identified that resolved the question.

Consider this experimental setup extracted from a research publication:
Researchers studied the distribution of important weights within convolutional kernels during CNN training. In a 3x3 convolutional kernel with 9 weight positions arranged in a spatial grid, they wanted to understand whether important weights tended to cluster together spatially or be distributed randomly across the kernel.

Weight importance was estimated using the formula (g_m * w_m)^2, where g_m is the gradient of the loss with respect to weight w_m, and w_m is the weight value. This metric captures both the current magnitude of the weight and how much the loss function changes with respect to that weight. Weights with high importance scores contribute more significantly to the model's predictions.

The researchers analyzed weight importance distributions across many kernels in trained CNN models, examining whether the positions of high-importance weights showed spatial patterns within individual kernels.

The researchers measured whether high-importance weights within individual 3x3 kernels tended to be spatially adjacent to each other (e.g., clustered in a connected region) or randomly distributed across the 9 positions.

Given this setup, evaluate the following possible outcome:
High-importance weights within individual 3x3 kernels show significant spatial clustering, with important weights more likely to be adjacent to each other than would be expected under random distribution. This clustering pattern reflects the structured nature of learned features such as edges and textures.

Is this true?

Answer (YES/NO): YES